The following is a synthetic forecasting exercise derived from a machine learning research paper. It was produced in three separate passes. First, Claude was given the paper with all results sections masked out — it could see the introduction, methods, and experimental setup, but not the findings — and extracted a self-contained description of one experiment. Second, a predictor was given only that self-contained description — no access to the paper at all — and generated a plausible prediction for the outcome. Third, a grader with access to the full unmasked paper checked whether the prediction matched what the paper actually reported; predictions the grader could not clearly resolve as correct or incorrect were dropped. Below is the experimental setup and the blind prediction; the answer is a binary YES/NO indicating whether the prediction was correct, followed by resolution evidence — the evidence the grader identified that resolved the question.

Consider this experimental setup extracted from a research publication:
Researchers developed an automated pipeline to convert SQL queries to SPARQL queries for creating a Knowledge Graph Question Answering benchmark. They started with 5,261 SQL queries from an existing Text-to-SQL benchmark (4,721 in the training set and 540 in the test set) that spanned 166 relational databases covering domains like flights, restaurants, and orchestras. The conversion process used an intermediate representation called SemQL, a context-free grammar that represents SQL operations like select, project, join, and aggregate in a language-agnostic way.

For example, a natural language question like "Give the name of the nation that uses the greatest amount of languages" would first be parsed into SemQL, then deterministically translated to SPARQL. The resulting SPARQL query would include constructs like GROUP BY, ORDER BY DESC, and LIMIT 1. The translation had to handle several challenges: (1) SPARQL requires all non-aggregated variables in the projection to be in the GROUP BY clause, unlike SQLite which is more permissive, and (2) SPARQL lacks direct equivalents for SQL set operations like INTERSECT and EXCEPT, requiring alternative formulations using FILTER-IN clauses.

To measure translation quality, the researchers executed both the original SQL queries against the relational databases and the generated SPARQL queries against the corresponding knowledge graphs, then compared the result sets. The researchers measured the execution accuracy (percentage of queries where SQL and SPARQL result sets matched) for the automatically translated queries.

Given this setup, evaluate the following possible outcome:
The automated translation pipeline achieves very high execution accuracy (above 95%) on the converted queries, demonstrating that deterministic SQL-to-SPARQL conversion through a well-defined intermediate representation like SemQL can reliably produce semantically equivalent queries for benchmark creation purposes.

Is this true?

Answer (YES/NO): NO